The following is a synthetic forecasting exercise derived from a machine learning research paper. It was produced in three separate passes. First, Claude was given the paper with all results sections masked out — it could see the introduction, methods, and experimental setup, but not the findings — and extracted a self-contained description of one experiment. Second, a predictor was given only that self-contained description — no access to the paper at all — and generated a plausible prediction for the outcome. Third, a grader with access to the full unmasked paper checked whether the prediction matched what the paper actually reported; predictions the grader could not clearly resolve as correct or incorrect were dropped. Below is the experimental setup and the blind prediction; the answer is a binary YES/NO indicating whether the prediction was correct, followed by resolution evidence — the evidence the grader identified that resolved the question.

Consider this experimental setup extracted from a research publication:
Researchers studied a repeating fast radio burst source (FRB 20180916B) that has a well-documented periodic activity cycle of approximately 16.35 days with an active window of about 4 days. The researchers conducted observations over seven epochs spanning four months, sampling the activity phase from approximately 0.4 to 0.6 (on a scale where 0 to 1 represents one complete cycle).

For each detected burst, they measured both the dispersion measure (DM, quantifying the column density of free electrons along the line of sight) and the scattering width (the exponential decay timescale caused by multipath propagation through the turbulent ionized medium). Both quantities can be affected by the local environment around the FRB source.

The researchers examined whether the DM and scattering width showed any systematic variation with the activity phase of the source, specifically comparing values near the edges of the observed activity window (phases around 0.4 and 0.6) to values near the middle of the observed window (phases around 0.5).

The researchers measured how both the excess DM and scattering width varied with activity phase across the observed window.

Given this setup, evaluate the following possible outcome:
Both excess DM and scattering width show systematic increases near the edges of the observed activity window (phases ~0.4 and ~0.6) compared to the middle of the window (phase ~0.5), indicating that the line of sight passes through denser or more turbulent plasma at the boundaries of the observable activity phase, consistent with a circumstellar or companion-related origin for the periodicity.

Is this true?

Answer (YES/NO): NO